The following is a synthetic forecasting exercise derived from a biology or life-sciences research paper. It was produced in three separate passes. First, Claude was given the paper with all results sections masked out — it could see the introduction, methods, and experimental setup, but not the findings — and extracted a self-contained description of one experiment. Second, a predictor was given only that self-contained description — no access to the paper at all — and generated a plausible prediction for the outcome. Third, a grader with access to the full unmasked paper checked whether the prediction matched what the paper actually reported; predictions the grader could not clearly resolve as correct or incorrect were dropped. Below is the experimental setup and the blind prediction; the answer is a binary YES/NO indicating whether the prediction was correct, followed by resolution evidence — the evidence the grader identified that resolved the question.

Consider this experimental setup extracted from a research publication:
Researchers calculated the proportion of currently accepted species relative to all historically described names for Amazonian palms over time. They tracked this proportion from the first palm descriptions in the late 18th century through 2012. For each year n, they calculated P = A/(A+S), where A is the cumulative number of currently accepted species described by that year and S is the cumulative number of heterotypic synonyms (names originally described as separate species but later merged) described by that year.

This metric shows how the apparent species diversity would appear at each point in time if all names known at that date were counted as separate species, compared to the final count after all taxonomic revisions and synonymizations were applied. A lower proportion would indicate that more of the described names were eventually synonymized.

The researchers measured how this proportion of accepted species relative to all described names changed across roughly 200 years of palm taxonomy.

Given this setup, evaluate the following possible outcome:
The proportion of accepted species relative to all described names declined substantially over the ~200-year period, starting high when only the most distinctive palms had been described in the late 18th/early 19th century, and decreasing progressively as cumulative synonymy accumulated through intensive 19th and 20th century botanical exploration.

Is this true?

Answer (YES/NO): NO